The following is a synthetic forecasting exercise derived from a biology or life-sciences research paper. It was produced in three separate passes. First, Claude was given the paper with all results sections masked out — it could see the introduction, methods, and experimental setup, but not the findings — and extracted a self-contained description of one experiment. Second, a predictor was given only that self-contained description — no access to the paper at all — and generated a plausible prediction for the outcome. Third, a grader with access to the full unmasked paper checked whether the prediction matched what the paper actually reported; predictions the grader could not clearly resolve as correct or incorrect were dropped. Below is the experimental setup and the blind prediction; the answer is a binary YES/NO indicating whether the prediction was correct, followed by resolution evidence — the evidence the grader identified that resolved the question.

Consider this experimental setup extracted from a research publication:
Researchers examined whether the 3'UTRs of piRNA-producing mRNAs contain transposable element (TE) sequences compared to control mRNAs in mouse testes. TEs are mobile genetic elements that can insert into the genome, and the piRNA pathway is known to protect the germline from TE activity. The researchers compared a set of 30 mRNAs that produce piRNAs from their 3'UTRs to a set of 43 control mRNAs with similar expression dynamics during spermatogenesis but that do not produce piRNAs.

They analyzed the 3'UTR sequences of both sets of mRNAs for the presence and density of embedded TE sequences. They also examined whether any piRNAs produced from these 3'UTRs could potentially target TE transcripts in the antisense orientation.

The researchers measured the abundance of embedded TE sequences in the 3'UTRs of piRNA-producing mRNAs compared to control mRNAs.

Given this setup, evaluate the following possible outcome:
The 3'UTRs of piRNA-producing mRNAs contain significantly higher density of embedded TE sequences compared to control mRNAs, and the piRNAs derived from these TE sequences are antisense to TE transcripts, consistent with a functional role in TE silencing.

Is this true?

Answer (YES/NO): YES